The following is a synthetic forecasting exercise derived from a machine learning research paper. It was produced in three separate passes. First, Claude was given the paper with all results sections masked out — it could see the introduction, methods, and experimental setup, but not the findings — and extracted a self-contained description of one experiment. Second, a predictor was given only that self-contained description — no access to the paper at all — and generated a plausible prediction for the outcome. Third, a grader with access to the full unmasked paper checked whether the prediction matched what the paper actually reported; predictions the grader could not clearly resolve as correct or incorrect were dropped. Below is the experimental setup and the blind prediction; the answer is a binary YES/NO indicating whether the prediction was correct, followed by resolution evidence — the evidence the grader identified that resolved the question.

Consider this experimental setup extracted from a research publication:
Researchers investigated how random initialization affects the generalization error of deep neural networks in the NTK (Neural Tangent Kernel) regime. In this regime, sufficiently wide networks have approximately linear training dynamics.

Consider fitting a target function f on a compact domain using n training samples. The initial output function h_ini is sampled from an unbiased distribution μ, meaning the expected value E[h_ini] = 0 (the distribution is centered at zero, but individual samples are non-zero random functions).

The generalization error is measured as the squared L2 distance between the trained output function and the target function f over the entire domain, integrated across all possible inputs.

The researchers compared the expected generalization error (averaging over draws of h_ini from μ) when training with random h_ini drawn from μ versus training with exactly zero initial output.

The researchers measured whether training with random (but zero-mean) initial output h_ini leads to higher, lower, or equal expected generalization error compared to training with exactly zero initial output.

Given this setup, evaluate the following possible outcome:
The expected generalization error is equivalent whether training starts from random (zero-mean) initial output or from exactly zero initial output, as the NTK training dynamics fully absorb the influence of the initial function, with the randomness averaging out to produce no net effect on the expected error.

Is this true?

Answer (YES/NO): NO